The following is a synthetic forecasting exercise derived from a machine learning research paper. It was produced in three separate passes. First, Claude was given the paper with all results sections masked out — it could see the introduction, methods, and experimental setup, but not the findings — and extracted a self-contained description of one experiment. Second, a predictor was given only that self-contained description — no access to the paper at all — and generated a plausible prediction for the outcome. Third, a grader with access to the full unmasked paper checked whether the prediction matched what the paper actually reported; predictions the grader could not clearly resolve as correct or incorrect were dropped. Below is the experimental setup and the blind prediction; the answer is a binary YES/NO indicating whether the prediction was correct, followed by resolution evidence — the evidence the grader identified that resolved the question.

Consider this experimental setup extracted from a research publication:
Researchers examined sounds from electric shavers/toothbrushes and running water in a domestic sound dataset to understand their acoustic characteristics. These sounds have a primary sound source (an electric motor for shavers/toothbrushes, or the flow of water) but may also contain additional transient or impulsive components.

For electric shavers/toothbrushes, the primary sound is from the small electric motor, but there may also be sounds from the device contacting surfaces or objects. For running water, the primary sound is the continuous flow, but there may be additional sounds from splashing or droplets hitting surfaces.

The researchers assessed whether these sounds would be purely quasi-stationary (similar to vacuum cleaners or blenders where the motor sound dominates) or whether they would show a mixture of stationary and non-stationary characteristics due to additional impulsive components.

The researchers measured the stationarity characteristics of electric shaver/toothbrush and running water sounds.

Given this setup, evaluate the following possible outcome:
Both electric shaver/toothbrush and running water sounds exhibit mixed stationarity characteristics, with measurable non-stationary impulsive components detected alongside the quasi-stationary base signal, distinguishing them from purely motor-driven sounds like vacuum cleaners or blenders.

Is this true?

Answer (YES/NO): YES